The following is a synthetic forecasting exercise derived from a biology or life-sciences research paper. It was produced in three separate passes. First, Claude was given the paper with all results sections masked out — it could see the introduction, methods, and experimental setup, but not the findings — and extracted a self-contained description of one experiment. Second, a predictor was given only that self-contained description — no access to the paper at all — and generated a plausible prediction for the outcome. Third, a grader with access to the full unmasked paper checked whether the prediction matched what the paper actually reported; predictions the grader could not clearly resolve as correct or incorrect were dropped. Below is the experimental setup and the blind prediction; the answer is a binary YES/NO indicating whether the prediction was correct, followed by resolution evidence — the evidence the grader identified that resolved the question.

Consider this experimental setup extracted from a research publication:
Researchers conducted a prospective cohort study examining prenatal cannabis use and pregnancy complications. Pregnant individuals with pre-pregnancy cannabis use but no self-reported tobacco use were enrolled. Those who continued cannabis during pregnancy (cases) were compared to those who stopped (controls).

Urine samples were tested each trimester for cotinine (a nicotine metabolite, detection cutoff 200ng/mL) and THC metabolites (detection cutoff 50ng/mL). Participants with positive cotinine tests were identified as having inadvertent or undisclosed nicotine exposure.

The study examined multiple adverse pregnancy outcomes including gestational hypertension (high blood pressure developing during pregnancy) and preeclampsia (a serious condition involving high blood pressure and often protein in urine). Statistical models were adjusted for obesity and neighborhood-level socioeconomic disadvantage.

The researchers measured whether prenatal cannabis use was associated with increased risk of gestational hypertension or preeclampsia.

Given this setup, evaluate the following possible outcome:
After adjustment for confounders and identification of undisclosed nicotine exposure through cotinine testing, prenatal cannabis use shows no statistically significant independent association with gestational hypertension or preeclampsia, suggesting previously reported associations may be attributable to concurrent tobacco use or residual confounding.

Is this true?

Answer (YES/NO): YES